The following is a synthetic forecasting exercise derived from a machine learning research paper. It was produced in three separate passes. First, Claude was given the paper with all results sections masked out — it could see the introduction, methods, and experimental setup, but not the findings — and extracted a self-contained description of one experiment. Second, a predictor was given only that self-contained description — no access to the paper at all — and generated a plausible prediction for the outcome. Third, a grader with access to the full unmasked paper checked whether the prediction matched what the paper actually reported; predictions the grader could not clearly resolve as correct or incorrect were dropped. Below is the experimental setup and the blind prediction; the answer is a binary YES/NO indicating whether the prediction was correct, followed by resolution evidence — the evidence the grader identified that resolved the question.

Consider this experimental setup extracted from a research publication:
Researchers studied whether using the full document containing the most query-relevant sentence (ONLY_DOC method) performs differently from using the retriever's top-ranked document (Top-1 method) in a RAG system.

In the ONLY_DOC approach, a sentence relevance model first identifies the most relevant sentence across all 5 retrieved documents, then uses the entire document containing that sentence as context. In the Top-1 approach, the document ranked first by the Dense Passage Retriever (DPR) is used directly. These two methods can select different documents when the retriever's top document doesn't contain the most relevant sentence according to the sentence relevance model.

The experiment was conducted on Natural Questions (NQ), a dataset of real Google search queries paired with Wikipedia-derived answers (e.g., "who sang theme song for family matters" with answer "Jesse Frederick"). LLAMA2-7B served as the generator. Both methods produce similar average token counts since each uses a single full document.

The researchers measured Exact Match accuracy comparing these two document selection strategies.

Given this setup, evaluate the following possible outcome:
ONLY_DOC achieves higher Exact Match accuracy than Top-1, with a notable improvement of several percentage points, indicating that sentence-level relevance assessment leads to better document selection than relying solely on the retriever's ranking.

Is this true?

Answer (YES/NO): NO